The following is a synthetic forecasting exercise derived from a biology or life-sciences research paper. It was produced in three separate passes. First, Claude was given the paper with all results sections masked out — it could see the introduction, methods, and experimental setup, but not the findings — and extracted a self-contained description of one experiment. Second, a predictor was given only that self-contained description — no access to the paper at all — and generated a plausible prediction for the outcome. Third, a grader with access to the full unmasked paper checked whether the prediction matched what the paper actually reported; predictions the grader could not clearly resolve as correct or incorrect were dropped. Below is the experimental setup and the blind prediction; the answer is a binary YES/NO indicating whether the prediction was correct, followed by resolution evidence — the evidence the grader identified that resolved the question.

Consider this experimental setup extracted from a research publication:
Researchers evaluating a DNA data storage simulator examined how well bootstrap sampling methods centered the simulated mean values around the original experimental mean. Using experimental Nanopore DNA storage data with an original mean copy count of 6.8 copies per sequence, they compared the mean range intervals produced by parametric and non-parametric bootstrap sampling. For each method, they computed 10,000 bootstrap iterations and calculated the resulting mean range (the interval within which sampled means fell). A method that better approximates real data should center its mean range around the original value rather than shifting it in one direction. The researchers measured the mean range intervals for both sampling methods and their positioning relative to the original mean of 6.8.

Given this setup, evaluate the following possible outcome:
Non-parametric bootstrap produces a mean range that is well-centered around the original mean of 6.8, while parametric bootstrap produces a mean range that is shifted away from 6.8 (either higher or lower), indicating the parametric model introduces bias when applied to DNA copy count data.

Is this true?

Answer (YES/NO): YES